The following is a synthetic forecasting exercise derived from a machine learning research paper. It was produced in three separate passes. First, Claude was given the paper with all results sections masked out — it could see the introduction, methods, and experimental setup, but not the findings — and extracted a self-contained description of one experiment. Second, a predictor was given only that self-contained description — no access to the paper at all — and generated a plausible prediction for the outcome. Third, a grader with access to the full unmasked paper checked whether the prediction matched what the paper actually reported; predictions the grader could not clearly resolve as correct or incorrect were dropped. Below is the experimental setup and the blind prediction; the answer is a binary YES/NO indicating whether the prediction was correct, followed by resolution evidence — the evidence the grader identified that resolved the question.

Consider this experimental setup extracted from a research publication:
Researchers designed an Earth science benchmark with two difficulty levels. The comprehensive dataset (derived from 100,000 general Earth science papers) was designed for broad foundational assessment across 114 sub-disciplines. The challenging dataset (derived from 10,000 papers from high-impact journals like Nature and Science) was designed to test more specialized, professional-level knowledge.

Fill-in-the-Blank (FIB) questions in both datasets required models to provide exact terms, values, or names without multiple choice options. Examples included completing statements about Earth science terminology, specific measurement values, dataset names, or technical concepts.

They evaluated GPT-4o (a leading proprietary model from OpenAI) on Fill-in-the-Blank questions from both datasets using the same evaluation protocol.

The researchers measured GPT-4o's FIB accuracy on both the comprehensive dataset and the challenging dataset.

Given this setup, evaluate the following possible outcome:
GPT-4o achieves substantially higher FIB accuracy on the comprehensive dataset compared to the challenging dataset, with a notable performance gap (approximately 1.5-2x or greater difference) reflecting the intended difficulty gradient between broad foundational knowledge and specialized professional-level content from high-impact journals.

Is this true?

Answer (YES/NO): NO